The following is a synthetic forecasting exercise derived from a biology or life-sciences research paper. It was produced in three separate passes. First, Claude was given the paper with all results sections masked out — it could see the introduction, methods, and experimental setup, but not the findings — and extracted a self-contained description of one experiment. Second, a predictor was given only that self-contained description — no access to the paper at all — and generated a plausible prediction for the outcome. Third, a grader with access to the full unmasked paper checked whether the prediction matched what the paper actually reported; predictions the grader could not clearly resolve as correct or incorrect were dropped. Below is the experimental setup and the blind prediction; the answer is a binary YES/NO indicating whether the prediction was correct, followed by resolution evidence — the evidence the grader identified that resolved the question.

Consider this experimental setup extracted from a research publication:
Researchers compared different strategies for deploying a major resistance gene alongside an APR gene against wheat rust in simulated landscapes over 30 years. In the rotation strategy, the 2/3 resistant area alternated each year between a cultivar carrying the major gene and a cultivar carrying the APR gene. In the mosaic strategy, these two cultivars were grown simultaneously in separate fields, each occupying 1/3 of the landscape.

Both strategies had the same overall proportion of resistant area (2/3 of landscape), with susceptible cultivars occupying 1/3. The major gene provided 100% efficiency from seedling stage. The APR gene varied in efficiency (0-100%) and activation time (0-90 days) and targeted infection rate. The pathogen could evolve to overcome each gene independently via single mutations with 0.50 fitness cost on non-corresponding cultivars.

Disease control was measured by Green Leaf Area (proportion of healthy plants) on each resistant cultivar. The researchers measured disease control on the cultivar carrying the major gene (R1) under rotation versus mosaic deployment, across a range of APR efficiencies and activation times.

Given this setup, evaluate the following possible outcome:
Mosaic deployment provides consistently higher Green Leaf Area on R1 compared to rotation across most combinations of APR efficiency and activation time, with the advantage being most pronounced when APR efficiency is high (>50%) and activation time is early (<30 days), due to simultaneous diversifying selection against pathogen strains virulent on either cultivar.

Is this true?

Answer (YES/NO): NO